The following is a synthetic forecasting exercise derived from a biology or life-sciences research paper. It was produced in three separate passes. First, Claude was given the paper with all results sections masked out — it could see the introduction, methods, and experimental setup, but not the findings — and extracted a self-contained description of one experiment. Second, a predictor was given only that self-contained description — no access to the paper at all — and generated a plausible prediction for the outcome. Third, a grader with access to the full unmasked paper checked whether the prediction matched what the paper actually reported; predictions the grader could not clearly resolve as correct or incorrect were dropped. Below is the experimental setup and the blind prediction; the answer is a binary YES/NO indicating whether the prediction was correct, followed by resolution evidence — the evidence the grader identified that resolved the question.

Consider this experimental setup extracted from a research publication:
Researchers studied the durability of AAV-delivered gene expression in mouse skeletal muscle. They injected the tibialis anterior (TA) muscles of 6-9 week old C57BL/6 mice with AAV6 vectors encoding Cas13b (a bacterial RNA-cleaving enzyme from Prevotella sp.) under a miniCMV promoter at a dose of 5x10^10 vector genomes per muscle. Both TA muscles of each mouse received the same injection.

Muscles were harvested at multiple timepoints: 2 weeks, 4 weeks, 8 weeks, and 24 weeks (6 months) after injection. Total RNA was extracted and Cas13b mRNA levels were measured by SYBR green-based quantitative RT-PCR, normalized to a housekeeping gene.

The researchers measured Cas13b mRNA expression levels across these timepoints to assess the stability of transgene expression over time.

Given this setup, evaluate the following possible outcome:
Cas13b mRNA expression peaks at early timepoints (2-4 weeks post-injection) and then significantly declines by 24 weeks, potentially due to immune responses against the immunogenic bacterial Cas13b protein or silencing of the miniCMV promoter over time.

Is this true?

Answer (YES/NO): NO